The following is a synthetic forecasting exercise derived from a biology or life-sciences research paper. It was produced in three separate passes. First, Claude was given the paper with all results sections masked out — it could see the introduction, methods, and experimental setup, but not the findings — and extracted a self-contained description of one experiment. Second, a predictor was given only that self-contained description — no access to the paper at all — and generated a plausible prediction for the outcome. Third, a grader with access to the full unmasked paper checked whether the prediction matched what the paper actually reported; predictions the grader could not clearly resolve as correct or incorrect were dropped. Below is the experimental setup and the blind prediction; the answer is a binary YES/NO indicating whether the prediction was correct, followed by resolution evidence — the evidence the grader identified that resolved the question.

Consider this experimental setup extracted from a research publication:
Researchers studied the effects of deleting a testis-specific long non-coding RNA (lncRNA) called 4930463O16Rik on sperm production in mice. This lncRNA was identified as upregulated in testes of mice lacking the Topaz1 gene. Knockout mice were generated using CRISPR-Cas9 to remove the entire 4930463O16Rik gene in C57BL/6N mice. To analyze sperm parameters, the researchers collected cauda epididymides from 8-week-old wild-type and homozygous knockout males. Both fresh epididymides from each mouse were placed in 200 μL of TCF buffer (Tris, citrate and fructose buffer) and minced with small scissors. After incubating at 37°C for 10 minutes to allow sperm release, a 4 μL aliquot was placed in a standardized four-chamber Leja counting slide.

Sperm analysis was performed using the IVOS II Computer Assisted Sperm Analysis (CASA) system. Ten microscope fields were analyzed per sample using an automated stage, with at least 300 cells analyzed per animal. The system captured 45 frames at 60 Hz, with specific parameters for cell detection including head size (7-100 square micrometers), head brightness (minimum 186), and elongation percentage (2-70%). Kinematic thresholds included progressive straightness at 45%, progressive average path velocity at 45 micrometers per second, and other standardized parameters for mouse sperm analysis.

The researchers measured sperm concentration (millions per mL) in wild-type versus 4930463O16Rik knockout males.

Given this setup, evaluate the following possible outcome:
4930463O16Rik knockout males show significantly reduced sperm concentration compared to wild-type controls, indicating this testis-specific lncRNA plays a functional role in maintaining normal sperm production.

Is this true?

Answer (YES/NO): YES